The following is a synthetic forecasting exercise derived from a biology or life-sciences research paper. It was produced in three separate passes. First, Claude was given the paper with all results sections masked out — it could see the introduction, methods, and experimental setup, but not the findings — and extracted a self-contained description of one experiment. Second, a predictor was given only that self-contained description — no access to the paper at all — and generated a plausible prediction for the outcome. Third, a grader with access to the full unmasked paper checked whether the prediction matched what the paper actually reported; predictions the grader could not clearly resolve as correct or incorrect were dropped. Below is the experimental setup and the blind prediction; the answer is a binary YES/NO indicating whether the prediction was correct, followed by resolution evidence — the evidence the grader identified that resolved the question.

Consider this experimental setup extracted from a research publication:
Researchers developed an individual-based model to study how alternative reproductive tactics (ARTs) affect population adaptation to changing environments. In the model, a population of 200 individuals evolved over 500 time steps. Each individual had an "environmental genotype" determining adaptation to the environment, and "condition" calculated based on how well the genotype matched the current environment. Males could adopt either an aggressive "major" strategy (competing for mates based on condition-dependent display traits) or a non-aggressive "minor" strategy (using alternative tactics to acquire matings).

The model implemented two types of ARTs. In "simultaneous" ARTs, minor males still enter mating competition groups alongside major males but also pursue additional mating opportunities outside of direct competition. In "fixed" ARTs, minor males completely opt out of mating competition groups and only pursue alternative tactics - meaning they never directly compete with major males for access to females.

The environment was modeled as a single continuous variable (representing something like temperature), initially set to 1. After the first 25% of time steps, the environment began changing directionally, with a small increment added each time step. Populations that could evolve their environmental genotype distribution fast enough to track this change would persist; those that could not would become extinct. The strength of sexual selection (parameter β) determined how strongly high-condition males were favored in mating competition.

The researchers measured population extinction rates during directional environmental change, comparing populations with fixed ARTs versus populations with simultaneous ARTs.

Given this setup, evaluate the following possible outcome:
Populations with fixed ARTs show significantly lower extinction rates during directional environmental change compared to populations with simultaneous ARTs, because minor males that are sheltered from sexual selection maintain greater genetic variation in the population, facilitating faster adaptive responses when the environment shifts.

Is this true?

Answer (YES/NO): NO